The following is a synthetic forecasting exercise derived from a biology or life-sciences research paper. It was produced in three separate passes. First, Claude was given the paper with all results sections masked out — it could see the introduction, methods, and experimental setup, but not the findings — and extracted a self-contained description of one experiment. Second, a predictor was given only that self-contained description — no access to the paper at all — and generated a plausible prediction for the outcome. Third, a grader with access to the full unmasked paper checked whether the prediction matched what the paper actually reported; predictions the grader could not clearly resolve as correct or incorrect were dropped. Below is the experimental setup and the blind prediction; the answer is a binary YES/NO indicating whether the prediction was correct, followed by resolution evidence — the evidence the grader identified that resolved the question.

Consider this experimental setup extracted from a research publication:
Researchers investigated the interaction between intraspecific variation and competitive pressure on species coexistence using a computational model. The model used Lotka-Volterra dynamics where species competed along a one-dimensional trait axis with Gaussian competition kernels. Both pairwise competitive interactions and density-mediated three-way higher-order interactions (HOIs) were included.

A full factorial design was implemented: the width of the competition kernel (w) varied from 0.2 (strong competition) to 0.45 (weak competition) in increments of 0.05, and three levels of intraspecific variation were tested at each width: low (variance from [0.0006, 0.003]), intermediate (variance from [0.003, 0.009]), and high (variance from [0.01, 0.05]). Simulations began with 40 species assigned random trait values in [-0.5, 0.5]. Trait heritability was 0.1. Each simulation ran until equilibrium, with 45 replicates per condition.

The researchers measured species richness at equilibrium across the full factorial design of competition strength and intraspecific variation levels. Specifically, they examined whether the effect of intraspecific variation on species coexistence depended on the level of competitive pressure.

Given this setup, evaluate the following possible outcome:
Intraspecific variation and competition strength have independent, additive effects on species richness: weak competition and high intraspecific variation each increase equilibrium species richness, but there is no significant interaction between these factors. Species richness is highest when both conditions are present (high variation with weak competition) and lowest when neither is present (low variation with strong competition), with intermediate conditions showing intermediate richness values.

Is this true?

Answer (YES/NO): NO